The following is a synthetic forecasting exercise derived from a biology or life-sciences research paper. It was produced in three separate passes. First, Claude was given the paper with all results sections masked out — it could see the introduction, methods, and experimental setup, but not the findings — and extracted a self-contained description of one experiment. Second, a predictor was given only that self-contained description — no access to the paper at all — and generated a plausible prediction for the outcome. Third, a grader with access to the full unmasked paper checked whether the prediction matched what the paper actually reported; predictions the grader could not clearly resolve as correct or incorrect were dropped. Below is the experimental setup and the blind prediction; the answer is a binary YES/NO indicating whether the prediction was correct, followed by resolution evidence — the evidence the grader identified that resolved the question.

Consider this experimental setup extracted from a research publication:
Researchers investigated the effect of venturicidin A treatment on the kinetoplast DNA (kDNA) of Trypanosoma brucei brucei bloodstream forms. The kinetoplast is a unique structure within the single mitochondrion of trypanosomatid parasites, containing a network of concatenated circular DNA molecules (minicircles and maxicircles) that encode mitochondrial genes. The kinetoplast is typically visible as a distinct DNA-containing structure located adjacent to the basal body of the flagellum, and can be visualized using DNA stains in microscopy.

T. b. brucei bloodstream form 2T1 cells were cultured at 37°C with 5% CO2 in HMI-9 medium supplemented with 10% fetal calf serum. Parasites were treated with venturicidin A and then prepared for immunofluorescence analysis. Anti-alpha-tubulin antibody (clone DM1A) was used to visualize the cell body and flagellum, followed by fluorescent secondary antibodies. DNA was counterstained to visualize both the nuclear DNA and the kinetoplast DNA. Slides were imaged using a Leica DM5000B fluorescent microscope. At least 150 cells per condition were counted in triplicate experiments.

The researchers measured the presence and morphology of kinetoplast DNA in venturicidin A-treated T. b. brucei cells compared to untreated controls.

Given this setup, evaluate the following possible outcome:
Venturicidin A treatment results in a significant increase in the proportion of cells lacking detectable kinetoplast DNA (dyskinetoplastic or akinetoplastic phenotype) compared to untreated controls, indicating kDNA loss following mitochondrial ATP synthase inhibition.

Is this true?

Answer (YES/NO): YES